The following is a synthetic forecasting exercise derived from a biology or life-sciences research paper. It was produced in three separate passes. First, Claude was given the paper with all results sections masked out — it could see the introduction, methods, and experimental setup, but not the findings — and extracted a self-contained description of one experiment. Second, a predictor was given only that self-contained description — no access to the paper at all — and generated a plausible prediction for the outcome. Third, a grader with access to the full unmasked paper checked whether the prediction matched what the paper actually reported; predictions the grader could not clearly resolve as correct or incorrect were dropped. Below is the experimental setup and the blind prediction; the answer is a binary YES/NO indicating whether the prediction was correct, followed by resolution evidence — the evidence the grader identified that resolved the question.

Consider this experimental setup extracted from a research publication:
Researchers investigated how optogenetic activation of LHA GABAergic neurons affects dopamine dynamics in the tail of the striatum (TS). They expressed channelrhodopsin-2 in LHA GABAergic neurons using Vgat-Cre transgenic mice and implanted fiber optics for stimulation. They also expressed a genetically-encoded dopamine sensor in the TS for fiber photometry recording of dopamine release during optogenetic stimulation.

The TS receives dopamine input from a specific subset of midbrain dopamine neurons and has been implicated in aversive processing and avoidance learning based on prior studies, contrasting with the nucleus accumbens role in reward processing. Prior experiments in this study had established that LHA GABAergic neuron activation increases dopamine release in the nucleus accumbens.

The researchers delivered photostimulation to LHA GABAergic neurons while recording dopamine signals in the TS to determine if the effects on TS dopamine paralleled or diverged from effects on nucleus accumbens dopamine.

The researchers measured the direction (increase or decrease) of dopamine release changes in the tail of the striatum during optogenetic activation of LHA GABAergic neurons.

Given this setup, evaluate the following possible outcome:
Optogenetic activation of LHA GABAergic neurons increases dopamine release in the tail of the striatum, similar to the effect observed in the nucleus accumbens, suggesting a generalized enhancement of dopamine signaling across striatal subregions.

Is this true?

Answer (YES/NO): NO